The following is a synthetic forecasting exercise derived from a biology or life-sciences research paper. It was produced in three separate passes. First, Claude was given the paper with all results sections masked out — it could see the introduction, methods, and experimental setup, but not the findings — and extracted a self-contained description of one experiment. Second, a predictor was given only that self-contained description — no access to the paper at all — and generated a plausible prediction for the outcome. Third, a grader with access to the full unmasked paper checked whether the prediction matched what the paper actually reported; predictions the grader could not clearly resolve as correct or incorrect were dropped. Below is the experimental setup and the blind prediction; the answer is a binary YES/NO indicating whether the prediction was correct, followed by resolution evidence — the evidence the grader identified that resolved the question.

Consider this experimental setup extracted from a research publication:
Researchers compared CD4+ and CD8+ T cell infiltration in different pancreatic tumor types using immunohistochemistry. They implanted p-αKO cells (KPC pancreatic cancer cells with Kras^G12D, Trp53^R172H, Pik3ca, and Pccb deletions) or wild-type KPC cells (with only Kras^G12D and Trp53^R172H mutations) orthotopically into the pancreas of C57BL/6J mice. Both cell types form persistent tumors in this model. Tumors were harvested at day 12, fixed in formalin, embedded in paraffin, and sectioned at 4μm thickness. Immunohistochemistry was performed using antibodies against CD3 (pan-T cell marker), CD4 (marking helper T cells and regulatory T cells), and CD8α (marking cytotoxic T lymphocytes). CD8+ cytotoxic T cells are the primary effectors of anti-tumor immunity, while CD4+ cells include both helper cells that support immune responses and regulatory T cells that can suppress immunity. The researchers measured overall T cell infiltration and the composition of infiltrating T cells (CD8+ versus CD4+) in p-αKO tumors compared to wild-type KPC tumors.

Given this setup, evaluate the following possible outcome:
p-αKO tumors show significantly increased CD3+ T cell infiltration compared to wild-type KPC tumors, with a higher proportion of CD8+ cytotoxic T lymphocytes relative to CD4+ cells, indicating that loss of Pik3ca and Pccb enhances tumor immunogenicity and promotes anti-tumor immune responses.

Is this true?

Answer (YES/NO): NO